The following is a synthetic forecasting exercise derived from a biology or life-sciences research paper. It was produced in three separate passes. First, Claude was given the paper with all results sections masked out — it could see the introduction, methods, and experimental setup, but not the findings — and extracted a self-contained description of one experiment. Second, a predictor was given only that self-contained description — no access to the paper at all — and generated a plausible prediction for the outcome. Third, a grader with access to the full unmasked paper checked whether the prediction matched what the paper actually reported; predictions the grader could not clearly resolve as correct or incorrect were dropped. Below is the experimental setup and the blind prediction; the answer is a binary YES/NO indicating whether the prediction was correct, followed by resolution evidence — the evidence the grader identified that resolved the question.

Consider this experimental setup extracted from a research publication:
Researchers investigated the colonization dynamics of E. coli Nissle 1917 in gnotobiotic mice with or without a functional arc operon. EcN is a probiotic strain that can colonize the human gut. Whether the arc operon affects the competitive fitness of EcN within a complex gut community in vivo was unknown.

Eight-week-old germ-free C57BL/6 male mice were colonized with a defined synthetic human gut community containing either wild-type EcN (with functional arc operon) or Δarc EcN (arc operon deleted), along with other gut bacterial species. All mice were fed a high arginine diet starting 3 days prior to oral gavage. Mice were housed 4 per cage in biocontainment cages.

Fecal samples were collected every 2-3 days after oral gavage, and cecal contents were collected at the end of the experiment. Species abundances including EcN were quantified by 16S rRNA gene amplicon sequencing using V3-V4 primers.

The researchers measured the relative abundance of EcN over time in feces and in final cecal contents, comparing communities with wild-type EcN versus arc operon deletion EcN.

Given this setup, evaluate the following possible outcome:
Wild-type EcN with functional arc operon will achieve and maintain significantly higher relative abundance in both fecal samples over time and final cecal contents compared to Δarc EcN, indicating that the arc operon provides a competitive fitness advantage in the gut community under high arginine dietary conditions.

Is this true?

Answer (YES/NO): NO